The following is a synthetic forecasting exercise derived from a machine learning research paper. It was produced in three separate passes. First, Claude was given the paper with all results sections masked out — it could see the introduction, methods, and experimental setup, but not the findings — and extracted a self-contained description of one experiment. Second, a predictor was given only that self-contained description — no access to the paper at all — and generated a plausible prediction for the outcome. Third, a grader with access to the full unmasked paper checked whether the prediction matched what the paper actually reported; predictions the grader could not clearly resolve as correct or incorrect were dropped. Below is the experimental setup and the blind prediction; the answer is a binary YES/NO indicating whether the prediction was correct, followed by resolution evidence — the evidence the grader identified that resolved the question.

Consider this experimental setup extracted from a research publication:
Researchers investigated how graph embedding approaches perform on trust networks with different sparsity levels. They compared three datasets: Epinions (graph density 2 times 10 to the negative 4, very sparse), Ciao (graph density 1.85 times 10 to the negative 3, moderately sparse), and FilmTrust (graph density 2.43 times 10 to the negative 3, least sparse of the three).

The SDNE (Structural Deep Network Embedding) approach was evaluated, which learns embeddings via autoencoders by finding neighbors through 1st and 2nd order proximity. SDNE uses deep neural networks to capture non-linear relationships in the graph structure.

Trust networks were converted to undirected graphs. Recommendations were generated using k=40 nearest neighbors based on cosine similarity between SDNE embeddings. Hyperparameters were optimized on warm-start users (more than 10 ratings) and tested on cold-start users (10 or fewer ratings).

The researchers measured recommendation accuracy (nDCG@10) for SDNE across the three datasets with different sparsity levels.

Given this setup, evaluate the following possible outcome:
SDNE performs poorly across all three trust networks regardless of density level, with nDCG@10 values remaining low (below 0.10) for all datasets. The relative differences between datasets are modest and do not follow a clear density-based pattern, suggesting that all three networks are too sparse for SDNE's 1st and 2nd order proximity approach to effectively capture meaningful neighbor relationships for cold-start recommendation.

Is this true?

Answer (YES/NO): NO